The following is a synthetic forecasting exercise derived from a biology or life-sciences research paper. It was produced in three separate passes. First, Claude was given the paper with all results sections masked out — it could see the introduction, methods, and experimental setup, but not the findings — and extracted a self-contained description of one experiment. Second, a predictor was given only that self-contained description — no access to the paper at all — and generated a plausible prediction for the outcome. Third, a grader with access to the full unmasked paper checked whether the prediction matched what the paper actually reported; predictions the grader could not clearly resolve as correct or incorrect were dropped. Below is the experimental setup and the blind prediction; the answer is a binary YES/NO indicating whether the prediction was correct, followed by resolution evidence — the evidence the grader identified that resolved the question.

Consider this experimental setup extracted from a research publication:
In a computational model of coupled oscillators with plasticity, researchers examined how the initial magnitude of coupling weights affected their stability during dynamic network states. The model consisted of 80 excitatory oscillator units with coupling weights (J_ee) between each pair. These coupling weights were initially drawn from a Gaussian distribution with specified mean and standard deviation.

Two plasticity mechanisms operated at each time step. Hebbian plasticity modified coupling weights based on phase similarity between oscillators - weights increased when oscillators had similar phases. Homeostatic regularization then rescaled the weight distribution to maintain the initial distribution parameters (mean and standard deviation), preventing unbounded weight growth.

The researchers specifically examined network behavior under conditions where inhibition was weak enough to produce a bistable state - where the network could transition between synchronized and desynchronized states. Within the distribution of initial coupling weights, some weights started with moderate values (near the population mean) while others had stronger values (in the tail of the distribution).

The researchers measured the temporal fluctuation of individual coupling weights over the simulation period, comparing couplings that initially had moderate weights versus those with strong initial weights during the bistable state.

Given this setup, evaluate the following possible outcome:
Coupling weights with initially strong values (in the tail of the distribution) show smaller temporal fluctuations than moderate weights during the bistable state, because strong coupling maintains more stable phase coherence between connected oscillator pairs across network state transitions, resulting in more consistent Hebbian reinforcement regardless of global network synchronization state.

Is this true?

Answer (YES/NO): NO